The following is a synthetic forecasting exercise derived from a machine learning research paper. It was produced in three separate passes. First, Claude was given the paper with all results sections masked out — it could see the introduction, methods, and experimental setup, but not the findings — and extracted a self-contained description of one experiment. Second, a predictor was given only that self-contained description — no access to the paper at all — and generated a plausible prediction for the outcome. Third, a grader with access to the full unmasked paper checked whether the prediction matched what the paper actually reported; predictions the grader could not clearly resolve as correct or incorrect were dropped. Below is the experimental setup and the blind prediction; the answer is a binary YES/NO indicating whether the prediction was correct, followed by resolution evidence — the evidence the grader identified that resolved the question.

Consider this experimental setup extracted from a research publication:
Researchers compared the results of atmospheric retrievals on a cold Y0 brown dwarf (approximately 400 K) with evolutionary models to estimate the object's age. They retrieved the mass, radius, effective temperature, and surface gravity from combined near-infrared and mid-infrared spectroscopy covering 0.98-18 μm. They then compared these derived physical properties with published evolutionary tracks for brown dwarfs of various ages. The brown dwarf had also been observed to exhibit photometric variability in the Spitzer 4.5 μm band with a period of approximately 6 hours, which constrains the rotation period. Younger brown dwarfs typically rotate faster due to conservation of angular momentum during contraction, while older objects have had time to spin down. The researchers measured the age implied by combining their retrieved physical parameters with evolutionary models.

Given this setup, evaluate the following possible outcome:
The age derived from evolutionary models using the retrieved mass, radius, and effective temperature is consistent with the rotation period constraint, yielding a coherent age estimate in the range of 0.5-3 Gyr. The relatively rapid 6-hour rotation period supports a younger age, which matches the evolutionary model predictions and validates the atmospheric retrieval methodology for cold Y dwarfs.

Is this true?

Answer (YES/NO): NO